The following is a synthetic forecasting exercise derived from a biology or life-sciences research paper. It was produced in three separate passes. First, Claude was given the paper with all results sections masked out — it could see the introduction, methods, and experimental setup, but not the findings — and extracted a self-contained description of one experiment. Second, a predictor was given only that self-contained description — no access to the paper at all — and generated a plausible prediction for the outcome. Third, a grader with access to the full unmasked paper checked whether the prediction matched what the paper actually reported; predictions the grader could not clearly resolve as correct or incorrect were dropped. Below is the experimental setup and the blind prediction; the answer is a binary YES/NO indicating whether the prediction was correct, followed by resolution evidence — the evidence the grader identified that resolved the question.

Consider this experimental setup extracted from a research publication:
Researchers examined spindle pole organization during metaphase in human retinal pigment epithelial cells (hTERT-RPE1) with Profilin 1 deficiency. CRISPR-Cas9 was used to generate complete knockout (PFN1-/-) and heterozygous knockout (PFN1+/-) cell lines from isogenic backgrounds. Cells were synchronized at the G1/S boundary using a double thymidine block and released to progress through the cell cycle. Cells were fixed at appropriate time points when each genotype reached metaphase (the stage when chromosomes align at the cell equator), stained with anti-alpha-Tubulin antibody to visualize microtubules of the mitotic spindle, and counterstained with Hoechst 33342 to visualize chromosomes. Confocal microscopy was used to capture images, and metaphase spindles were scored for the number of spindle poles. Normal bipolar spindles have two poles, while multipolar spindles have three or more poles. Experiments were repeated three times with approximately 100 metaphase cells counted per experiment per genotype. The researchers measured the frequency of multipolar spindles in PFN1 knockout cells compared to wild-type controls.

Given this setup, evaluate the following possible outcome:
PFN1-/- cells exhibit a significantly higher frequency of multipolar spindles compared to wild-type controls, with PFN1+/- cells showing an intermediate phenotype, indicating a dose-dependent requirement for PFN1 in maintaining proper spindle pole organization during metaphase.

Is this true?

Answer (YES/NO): NO